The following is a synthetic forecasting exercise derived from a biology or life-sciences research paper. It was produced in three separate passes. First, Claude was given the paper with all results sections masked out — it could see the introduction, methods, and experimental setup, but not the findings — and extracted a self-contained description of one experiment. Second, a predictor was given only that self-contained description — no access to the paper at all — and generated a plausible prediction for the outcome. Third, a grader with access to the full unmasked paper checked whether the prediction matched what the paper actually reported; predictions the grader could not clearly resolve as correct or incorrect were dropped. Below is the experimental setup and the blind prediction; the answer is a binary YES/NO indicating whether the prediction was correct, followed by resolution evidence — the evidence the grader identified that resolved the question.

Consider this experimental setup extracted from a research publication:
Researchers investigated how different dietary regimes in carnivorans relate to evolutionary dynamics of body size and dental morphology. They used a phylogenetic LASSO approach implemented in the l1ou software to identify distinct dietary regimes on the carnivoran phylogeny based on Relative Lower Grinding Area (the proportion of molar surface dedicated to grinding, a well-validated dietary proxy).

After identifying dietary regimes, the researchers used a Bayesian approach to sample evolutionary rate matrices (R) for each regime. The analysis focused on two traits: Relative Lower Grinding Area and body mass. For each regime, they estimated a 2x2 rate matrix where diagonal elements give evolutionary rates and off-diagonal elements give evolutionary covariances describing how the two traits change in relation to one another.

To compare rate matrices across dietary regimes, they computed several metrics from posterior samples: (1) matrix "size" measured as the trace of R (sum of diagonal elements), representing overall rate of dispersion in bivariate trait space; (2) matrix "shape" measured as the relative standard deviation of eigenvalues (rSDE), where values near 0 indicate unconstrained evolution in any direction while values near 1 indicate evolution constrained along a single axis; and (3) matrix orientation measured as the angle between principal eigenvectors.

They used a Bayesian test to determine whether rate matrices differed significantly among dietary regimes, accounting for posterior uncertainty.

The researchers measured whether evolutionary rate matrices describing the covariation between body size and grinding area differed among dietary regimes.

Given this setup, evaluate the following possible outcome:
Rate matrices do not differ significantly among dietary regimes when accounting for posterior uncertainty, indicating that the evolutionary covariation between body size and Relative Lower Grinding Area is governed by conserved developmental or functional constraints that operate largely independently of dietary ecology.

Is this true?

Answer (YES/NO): NO